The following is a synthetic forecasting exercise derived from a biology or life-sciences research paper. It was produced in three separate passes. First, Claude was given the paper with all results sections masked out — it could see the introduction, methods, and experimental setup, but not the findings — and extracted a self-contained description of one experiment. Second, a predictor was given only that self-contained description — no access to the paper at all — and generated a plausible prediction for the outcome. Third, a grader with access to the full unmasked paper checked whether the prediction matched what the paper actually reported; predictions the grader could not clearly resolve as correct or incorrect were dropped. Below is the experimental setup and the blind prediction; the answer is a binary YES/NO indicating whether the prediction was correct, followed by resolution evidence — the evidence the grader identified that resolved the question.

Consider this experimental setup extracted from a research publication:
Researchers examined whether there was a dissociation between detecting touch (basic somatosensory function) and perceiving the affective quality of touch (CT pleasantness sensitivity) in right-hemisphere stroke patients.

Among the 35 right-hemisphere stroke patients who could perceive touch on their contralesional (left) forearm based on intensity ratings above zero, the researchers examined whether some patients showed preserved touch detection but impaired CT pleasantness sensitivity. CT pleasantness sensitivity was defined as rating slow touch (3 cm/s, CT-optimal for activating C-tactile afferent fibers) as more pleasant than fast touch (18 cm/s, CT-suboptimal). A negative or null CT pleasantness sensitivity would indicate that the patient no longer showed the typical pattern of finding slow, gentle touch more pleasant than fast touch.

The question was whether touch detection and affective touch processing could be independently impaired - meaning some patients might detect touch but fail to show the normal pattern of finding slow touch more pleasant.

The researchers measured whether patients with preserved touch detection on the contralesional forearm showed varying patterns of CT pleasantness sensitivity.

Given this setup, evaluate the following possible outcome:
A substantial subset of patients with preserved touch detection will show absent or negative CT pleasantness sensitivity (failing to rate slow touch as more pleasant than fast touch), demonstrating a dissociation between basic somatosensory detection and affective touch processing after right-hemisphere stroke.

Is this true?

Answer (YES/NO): YES